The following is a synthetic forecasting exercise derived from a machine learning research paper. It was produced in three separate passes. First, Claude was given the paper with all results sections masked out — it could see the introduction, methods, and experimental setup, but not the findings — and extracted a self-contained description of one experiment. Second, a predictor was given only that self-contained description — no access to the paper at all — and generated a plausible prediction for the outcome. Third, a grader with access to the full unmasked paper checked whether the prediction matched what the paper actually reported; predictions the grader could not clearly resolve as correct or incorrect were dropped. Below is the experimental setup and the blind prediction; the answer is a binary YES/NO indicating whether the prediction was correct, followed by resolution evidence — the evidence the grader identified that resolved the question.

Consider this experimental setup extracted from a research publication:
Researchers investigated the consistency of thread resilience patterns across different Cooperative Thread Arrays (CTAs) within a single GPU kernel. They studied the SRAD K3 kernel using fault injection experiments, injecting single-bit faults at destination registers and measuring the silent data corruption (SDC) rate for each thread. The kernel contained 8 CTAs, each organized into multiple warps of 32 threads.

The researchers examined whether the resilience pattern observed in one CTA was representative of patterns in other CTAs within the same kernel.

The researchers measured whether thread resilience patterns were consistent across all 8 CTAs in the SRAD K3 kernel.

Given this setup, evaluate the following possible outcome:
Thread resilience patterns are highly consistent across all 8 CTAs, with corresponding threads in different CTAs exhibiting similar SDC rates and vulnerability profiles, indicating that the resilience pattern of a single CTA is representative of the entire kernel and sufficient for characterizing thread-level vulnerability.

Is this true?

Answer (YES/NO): YES